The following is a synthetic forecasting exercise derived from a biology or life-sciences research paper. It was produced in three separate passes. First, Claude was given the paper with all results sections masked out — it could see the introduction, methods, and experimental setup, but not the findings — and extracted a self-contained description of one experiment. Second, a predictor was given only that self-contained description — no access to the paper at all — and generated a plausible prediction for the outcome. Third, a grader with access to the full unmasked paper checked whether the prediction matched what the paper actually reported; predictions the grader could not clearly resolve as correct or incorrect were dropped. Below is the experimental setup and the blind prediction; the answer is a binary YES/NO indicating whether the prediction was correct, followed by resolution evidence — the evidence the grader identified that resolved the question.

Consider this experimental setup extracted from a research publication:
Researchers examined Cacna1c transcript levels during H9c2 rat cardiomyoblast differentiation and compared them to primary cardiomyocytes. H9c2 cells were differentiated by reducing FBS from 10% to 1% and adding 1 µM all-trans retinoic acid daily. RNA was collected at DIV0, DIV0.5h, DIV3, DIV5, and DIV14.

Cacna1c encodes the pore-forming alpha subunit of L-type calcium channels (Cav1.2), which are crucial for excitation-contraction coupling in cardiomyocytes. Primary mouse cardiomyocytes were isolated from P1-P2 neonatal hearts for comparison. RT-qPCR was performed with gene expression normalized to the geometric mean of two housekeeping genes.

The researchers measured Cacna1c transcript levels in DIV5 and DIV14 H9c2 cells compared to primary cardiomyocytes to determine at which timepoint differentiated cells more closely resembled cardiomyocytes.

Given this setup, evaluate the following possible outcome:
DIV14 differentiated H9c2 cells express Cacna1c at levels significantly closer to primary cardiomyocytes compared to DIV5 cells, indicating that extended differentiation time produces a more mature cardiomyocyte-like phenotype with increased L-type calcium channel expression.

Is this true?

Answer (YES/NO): NO